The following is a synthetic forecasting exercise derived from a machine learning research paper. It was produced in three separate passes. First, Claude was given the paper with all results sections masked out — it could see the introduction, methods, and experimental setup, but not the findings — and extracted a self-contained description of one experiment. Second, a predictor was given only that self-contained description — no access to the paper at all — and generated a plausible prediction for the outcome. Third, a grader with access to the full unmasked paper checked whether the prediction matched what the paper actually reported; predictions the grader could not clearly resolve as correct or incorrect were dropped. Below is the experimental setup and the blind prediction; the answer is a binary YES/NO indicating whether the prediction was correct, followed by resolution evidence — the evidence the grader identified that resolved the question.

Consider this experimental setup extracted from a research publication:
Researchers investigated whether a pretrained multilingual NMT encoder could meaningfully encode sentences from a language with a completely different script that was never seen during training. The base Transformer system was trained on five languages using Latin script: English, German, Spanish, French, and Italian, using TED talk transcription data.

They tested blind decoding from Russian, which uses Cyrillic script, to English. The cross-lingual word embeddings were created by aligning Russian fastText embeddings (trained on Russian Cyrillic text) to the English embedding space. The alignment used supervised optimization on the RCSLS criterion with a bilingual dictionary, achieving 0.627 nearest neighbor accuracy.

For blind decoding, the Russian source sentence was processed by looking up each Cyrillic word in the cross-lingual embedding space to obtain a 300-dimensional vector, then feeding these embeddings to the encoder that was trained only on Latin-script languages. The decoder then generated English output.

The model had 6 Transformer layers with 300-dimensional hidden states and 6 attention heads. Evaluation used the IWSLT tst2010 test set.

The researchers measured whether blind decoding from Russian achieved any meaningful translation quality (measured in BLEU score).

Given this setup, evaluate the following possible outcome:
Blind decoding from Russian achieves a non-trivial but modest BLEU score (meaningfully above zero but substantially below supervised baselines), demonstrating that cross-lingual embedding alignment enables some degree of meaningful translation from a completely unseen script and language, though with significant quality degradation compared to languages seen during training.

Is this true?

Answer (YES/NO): YES